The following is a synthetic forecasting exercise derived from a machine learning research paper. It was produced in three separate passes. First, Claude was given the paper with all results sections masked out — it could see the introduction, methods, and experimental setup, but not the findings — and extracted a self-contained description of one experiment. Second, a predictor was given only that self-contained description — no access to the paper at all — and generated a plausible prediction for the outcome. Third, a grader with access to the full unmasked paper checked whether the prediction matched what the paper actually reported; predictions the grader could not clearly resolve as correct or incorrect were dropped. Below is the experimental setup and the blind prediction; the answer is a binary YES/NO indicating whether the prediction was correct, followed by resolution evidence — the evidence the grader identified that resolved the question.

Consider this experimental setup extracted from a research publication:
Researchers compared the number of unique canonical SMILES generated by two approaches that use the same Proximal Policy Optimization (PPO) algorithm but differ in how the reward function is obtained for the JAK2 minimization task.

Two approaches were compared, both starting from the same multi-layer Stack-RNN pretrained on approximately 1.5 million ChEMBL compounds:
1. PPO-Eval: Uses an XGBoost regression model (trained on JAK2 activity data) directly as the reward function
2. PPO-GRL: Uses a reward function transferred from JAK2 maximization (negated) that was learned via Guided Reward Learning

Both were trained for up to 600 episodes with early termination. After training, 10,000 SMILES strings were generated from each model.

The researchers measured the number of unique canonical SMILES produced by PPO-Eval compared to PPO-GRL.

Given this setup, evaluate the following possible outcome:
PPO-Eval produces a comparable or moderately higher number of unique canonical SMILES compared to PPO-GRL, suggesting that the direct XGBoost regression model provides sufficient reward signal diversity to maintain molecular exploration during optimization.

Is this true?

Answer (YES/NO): NO